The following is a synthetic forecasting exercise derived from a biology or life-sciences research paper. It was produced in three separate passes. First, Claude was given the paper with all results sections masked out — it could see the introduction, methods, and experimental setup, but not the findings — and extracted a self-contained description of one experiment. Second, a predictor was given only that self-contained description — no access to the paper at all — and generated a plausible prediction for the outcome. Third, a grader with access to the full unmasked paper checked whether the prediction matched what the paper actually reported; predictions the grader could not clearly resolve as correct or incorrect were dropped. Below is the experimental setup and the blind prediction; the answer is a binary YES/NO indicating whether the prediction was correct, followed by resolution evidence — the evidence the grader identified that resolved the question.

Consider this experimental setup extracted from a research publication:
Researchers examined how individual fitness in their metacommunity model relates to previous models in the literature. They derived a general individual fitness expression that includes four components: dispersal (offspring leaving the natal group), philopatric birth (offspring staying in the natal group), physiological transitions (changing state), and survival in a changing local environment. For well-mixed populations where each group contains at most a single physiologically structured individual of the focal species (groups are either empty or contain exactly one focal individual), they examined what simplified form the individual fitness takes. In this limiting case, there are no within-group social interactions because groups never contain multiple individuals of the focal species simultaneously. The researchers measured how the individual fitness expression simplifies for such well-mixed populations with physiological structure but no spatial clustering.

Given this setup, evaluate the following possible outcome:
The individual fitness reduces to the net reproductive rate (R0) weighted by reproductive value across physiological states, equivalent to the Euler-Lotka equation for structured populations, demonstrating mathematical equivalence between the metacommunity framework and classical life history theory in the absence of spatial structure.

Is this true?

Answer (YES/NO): NO